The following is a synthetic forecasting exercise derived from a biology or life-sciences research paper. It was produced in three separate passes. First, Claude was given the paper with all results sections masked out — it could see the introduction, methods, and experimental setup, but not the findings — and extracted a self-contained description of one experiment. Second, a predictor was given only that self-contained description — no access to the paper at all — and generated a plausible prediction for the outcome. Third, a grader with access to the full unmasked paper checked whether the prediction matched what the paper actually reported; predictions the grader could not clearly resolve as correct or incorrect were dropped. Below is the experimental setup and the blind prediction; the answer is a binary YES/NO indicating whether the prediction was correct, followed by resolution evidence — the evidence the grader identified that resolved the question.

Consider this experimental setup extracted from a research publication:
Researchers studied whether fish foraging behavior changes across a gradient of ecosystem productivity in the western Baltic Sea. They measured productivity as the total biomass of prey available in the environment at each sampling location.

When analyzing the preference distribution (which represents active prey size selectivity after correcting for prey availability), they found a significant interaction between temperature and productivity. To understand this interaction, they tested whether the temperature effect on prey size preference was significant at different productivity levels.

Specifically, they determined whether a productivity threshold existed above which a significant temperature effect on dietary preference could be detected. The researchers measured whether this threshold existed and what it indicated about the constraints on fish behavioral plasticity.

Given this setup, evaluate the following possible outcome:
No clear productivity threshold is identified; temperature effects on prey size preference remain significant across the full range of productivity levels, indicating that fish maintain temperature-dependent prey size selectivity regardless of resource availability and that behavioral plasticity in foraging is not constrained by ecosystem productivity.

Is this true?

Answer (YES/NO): NO